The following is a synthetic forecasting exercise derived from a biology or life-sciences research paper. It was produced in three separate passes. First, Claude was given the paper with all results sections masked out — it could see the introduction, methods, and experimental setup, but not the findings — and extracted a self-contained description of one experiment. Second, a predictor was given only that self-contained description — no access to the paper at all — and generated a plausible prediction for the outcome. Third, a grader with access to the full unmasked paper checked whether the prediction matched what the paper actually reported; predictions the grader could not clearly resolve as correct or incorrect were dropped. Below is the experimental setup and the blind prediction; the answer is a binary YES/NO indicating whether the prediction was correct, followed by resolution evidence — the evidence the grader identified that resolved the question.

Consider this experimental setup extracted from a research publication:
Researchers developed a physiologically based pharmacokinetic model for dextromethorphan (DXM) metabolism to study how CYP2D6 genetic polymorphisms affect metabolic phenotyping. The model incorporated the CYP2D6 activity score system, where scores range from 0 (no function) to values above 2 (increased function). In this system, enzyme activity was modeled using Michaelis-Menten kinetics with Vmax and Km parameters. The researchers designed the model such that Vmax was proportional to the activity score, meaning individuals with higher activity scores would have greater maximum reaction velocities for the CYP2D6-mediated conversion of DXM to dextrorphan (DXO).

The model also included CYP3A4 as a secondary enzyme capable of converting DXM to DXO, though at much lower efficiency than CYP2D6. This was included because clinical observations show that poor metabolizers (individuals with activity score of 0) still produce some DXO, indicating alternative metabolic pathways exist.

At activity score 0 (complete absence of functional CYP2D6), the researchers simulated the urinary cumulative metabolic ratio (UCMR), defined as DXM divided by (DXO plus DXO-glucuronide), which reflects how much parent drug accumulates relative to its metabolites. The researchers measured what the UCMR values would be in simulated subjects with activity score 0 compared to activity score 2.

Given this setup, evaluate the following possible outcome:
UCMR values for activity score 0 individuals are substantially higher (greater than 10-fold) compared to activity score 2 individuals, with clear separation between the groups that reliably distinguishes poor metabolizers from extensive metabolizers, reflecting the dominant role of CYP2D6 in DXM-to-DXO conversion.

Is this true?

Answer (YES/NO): YES